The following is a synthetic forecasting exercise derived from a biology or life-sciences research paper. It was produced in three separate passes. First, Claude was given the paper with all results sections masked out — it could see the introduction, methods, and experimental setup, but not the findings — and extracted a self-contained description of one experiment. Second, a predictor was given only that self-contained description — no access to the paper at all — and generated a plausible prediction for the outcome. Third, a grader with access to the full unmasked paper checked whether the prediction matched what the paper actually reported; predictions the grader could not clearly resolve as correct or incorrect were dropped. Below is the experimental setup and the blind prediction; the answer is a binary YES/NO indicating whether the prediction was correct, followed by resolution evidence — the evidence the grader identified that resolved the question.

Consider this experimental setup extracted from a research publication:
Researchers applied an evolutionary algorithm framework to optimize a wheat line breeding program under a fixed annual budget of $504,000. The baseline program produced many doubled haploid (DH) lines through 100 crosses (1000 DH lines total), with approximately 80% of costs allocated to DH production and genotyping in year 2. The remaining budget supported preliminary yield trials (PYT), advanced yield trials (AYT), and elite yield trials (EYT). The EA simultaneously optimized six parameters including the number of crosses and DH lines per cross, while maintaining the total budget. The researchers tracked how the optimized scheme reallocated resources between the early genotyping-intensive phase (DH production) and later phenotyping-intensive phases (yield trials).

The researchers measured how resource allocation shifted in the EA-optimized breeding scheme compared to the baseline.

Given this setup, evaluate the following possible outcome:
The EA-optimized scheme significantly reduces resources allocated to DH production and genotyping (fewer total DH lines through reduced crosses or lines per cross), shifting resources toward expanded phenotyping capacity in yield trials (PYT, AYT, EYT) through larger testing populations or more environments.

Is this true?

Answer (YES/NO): YES